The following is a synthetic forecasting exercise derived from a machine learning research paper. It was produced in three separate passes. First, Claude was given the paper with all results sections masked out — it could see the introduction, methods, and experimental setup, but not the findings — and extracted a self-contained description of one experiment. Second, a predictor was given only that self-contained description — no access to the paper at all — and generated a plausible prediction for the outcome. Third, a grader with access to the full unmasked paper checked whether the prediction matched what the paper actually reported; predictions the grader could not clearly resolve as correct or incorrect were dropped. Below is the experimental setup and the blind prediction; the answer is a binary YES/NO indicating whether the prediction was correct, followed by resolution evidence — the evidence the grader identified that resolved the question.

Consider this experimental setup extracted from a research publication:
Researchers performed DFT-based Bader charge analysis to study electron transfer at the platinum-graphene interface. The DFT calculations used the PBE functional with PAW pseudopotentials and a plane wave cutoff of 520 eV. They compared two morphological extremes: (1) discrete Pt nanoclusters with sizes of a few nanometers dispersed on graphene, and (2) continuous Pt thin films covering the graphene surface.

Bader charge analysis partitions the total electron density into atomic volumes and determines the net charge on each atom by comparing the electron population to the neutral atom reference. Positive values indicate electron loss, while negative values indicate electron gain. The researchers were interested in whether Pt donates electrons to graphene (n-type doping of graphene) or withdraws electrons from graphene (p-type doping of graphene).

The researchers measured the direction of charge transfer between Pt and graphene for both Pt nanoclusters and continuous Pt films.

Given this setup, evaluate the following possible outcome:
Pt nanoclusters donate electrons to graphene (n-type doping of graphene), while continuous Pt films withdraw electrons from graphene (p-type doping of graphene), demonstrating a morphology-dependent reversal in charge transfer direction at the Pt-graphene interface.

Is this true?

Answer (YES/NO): YES